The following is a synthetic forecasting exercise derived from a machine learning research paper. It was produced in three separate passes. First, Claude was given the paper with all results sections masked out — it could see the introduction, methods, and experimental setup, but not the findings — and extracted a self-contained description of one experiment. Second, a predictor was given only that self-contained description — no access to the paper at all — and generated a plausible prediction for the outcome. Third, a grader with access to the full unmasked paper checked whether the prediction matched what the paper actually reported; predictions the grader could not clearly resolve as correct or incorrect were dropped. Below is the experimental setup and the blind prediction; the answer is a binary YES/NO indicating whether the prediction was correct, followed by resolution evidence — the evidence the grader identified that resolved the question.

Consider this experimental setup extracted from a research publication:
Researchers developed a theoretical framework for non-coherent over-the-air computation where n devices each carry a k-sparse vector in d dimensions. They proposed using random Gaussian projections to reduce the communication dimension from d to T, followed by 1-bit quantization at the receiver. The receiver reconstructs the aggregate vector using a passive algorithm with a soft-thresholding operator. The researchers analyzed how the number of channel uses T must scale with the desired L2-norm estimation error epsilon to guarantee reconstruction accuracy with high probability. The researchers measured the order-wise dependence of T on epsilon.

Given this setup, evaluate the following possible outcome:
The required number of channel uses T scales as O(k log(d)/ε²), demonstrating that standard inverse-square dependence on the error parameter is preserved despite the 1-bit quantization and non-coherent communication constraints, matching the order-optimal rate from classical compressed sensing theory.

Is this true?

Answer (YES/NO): NO